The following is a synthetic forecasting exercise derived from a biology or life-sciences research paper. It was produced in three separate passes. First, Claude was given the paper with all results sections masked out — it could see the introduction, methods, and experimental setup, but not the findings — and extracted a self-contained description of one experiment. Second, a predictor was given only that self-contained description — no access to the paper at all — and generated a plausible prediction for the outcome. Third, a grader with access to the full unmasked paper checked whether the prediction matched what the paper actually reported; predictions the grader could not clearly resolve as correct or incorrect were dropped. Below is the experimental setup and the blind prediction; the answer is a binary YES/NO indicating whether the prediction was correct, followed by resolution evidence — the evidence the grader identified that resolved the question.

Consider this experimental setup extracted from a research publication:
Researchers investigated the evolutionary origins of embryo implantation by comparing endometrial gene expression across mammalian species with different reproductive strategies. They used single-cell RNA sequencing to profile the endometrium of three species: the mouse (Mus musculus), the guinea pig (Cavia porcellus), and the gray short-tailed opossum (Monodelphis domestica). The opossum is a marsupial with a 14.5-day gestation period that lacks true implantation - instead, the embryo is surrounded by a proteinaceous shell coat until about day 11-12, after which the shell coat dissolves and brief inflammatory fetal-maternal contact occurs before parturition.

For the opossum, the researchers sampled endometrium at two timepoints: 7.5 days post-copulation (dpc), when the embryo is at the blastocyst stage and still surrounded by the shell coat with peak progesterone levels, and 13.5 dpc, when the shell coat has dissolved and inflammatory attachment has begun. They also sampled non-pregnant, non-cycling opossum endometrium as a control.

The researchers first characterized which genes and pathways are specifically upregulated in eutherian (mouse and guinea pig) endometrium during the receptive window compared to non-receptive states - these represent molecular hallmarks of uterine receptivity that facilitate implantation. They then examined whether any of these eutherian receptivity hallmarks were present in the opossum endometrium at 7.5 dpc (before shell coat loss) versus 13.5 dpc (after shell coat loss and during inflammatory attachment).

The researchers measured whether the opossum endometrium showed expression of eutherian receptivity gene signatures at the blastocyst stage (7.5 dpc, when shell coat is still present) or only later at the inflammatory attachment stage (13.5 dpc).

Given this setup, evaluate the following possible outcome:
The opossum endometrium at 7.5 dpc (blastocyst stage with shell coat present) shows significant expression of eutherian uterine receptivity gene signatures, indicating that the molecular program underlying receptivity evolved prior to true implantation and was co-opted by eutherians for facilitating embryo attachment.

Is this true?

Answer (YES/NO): YES